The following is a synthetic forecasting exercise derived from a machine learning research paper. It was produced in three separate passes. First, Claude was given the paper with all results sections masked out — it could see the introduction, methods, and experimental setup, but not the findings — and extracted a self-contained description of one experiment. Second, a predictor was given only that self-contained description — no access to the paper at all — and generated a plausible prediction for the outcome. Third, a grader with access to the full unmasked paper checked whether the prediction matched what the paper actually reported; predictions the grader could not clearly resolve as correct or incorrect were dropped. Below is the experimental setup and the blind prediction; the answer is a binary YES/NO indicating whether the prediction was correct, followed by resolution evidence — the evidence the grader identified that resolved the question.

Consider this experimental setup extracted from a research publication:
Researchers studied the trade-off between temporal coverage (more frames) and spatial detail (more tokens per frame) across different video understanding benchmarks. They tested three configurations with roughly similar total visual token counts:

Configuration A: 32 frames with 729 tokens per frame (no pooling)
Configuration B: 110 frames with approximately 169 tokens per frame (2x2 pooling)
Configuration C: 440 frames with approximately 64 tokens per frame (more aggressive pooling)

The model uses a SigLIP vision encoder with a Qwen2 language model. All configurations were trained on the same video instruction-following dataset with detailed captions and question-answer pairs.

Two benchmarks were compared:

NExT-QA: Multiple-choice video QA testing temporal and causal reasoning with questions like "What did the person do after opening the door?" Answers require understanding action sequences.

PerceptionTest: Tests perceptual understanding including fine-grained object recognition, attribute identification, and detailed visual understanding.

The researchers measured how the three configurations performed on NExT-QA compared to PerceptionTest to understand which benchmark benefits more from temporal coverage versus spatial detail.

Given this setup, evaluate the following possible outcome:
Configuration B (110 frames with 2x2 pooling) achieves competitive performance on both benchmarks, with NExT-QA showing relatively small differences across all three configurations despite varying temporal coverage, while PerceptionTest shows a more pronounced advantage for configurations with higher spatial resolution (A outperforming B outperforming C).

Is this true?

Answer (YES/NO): NO